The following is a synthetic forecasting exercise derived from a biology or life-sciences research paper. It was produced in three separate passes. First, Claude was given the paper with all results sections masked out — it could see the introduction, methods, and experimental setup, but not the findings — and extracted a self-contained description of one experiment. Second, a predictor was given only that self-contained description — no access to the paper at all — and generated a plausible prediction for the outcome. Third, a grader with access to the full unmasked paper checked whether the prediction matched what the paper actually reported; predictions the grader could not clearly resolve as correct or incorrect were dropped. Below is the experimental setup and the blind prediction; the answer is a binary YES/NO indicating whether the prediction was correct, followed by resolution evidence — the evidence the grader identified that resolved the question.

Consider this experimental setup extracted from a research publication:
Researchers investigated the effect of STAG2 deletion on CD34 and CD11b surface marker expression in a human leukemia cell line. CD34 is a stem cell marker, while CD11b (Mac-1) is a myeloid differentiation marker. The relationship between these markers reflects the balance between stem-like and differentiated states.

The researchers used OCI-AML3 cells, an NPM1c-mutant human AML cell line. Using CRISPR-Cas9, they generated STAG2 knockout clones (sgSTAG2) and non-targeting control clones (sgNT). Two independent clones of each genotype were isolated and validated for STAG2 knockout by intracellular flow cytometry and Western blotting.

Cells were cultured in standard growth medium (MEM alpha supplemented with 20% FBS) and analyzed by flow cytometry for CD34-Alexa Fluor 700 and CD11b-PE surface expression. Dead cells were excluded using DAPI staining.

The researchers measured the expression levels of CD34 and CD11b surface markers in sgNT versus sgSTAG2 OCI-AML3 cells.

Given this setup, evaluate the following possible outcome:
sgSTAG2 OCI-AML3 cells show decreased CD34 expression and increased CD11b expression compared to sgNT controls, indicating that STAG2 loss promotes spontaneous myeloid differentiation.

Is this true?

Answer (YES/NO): NO